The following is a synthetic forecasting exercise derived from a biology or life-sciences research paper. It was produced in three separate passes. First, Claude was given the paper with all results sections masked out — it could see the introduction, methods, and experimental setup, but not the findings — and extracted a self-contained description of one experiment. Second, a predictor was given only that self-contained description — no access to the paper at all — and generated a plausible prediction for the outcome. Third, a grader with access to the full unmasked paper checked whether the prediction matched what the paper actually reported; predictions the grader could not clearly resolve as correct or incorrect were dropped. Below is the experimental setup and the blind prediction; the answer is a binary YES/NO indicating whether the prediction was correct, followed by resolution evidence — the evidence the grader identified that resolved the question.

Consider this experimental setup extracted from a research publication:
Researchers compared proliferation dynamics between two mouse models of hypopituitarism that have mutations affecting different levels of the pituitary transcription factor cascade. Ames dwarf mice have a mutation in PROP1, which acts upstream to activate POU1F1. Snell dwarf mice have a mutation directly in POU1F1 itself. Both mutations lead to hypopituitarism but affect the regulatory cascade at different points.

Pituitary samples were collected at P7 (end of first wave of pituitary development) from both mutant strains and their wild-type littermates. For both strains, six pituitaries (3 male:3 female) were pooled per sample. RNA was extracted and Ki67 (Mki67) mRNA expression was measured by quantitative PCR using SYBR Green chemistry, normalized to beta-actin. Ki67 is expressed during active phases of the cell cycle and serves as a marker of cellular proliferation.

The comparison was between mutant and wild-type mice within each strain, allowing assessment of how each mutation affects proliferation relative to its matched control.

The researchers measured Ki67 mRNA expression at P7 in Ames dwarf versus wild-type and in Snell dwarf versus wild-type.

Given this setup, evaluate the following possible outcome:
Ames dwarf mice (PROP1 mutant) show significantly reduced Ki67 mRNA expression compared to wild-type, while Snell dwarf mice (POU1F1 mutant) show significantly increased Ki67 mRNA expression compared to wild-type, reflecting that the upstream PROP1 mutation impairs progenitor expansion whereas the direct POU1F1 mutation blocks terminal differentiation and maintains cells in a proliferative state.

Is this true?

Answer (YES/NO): NO